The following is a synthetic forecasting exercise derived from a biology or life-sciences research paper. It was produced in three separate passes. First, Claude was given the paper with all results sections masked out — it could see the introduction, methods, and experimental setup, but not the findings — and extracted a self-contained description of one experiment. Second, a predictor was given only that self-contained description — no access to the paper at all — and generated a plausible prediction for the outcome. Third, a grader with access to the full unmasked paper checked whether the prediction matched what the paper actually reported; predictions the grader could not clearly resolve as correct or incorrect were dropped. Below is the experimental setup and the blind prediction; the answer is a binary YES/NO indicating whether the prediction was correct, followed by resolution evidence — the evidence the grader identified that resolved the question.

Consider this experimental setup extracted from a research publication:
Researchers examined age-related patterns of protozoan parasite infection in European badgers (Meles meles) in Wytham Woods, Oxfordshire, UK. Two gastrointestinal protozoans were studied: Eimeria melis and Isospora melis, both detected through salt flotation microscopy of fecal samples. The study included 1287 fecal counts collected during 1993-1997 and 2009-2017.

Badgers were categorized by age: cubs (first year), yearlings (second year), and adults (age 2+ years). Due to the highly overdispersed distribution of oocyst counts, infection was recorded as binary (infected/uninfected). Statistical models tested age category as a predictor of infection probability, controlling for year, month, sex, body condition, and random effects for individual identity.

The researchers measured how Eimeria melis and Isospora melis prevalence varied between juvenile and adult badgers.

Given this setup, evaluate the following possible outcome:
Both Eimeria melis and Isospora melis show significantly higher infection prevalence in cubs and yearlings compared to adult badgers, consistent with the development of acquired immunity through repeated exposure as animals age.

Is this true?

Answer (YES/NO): NO